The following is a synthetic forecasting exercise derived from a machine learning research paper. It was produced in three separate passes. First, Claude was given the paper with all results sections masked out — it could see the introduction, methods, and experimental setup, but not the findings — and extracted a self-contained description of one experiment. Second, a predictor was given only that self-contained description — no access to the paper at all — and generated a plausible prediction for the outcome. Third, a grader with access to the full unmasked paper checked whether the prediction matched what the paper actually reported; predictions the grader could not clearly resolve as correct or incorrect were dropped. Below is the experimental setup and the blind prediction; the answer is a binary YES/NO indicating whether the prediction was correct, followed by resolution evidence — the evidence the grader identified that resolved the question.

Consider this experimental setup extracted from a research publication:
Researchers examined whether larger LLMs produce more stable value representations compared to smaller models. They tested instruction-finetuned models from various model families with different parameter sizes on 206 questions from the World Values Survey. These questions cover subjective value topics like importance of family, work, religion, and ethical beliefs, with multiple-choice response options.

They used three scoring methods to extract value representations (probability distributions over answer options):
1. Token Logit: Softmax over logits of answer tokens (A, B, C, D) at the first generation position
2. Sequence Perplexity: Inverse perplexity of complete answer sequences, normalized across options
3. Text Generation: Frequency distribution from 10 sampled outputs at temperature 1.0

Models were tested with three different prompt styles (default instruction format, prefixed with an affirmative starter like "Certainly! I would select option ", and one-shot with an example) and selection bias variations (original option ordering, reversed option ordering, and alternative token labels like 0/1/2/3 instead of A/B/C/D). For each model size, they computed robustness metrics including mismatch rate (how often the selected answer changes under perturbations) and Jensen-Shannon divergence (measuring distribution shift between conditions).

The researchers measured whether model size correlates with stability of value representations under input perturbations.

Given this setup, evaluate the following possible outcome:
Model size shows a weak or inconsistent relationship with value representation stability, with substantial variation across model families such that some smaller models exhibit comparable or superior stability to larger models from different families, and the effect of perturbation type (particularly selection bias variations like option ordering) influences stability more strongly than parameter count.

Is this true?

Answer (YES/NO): NO